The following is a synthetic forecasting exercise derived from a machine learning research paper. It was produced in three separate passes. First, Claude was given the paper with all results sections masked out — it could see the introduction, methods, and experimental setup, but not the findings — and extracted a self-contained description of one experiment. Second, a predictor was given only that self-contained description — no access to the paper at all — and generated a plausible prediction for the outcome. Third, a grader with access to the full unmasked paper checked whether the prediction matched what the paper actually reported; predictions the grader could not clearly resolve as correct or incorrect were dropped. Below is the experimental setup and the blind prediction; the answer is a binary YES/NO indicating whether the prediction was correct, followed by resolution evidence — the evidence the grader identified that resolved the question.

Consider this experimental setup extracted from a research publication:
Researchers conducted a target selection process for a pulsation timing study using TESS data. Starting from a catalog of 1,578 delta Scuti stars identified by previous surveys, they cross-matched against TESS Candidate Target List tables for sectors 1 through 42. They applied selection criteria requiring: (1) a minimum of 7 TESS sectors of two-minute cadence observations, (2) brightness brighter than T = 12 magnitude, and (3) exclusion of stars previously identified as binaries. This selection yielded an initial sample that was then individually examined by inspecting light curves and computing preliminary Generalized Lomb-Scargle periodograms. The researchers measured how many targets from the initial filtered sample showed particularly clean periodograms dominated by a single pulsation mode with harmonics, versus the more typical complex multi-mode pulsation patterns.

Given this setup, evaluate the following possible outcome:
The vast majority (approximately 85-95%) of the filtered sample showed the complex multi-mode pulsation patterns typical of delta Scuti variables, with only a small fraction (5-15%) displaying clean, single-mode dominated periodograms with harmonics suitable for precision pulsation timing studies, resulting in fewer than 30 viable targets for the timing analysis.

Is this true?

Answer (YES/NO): NO